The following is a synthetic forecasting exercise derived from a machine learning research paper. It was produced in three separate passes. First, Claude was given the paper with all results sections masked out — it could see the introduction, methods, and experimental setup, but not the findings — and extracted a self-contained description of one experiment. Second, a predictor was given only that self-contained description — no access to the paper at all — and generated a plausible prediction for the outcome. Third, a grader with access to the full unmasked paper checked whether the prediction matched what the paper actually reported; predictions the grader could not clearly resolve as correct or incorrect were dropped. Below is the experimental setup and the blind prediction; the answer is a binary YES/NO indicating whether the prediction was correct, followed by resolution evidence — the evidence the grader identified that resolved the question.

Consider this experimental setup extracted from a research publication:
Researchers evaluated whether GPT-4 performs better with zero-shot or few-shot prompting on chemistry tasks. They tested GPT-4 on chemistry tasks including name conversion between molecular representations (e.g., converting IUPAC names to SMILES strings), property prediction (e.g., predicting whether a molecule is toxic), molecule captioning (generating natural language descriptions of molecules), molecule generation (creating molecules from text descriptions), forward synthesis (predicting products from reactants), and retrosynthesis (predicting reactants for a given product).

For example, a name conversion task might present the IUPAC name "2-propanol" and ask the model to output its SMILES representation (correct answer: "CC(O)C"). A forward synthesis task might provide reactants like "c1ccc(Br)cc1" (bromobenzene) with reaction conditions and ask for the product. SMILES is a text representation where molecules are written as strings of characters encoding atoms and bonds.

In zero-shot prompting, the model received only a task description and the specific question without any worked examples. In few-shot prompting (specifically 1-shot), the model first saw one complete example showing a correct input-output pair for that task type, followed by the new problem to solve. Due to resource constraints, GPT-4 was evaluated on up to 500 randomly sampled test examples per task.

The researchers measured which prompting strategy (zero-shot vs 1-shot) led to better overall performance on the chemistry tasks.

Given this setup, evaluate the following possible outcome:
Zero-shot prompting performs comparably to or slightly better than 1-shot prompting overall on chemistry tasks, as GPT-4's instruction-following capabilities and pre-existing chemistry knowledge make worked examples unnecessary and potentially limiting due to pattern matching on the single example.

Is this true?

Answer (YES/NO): YES